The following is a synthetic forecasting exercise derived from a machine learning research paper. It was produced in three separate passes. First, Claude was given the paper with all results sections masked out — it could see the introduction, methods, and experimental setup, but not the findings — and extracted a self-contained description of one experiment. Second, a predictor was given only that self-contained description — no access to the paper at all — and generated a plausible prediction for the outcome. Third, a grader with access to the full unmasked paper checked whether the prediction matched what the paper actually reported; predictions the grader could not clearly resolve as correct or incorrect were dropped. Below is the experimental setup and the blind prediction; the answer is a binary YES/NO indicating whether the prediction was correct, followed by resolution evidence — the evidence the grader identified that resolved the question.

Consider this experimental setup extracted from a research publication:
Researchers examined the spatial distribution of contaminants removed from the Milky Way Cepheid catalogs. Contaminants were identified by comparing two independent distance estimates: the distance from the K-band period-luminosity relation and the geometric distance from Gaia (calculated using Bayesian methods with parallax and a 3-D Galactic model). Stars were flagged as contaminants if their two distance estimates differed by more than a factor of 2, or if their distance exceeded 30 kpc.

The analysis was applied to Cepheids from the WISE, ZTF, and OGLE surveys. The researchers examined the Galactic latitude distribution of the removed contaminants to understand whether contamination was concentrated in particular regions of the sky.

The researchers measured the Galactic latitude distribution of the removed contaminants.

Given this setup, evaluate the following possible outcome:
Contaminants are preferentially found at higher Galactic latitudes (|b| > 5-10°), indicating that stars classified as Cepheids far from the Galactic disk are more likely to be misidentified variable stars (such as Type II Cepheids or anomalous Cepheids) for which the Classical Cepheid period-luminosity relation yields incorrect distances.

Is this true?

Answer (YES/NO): YES